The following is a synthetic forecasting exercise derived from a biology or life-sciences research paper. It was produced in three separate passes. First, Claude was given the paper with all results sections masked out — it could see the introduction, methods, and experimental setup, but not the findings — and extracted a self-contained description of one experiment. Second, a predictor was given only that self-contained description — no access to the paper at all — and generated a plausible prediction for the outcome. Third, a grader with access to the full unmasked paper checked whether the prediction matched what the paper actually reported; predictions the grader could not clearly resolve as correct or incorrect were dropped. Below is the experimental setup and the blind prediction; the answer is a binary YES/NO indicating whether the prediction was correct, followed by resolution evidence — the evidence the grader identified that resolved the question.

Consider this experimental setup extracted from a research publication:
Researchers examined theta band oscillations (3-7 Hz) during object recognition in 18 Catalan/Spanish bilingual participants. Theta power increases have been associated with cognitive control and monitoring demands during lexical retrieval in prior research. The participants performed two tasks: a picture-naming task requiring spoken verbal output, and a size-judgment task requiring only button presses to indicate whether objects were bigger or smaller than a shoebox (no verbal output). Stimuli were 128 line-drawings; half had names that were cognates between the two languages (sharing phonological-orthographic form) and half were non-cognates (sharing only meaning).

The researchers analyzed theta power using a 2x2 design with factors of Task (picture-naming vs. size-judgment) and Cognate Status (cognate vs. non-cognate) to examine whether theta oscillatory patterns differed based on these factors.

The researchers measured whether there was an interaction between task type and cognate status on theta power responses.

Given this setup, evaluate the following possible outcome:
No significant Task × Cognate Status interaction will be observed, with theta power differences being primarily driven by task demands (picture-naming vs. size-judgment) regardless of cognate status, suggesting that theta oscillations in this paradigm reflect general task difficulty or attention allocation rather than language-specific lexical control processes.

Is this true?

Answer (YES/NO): NO